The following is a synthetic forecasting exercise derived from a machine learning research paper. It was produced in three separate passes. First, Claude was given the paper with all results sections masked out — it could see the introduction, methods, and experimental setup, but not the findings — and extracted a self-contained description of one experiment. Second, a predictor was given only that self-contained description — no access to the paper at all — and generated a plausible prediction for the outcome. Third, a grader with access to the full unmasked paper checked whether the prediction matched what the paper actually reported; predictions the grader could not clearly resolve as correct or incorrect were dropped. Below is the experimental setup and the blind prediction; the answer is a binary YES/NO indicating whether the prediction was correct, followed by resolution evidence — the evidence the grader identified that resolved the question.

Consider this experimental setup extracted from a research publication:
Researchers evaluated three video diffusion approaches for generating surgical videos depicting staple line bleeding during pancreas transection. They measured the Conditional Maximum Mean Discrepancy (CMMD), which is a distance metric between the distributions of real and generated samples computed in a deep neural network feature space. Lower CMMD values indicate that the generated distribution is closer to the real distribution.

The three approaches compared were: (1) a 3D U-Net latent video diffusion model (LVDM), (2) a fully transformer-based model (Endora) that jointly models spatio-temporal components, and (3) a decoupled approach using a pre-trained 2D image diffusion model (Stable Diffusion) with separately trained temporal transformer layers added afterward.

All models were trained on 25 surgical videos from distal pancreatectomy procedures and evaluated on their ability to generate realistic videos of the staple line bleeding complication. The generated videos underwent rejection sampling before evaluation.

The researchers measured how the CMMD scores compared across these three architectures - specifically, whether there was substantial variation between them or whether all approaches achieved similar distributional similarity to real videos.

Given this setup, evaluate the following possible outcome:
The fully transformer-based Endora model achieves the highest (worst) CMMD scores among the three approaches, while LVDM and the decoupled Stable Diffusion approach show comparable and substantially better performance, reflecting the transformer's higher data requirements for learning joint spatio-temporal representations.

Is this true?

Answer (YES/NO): NO